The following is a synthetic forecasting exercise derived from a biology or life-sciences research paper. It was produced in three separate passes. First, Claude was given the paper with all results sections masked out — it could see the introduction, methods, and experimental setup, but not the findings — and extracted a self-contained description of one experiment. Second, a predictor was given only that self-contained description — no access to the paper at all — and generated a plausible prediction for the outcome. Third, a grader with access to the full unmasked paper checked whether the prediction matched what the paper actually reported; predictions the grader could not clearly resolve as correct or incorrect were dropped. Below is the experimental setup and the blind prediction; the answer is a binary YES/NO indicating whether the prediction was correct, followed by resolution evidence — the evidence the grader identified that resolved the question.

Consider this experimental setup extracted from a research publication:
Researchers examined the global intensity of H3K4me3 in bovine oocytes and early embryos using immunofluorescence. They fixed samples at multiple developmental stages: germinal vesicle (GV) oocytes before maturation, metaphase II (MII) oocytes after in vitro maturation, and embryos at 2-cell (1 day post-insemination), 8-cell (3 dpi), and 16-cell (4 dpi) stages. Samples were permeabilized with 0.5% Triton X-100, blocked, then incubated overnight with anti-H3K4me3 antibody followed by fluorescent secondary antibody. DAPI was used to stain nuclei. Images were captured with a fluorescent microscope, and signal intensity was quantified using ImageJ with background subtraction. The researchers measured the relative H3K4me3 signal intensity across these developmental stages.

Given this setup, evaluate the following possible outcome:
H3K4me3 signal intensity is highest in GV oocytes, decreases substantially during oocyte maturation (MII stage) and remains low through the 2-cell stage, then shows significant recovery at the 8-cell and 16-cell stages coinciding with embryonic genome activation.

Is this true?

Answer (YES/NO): NO